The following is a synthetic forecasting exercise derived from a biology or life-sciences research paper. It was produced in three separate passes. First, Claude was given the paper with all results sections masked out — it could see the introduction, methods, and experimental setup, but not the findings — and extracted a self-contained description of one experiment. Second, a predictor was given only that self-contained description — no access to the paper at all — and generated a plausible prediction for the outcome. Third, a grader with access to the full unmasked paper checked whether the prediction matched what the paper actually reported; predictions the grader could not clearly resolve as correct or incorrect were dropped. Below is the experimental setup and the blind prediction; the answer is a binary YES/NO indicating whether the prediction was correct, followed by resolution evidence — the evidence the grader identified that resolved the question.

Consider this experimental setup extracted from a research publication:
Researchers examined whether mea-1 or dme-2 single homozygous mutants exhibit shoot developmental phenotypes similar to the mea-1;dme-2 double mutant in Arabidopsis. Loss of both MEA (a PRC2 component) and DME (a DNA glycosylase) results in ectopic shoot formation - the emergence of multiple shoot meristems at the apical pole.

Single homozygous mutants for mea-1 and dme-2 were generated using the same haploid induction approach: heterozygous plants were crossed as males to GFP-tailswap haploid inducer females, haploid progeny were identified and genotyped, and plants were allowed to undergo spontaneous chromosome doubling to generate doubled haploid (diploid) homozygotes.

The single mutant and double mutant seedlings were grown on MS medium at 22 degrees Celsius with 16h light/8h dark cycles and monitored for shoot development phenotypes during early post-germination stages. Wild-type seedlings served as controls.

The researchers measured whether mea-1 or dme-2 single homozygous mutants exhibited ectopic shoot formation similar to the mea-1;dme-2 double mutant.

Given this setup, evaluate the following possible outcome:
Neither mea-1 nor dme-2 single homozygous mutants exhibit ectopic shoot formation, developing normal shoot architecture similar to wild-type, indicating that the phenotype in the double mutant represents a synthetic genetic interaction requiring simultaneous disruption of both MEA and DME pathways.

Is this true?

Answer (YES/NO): YES